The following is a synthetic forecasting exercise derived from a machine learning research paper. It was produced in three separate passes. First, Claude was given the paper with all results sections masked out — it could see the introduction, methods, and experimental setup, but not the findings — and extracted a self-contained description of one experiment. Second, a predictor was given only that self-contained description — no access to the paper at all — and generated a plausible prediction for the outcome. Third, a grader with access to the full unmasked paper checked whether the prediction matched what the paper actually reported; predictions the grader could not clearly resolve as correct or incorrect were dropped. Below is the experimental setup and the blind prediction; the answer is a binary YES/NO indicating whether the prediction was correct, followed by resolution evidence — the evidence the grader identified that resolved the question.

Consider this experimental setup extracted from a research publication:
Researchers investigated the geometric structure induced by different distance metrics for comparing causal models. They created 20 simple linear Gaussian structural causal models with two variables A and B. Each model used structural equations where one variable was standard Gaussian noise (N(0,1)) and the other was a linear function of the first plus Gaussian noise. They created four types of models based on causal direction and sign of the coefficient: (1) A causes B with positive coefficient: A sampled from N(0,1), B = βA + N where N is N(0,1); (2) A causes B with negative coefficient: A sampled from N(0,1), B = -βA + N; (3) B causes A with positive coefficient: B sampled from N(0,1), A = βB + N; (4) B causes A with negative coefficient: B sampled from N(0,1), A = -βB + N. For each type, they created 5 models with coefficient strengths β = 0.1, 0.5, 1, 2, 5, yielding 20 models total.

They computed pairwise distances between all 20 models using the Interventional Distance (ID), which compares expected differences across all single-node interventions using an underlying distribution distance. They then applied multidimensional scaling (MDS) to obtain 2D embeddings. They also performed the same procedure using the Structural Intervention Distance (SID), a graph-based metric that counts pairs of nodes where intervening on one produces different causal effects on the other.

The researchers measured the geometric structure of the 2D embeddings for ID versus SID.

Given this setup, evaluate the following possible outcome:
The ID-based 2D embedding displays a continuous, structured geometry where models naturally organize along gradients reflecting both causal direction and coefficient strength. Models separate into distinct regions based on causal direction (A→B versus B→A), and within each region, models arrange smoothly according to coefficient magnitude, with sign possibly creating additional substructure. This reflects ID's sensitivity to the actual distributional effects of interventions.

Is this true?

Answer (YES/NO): YES